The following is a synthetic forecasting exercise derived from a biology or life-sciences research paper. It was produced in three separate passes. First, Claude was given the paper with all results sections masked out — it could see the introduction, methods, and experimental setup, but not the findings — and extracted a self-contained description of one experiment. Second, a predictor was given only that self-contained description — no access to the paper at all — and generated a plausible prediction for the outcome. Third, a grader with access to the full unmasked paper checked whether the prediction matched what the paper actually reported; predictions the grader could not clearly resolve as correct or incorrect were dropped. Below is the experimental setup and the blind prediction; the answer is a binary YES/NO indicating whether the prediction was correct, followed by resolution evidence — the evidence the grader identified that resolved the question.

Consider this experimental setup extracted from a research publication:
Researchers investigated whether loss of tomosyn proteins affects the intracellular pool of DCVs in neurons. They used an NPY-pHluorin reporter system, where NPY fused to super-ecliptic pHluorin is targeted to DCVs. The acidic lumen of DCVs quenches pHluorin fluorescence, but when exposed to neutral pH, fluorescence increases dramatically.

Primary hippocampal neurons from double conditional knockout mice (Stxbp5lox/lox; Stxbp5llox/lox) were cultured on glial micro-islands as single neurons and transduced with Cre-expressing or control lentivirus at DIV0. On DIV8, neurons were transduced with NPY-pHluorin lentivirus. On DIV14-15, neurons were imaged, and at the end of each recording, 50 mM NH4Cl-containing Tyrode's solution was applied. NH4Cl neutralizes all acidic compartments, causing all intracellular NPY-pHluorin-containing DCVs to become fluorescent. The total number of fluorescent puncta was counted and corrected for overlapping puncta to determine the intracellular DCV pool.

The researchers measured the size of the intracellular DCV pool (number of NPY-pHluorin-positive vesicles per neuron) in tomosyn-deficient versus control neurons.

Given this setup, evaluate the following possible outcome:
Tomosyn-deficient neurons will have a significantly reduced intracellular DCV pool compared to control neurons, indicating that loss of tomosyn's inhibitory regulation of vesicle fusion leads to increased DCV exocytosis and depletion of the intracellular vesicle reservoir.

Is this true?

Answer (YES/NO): NO